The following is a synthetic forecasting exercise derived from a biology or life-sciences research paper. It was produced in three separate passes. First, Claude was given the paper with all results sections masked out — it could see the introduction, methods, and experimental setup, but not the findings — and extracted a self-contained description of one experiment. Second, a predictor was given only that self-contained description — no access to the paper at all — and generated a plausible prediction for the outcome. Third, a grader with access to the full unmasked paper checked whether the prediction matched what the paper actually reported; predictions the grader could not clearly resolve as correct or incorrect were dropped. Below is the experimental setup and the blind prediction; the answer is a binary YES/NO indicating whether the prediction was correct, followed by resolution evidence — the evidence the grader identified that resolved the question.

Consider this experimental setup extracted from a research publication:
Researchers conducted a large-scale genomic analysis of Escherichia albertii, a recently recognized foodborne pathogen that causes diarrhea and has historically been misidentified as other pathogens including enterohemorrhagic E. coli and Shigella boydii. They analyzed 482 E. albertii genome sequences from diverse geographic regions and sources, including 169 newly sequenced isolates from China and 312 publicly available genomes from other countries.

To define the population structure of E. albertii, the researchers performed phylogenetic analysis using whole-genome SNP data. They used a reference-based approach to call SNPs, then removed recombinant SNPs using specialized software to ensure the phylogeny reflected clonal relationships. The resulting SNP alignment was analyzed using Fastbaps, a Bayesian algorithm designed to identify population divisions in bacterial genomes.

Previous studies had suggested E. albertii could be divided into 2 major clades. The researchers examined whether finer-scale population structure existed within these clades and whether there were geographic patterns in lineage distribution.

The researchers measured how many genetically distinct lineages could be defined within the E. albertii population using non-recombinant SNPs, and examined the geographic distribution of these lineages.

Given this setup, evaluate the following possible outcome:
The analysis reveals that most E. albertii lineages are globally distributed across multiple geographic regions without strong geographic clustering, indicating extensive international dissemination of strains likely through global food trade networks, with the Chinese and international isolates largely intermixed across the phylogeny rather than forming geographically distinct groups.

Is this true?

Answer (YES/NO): NO